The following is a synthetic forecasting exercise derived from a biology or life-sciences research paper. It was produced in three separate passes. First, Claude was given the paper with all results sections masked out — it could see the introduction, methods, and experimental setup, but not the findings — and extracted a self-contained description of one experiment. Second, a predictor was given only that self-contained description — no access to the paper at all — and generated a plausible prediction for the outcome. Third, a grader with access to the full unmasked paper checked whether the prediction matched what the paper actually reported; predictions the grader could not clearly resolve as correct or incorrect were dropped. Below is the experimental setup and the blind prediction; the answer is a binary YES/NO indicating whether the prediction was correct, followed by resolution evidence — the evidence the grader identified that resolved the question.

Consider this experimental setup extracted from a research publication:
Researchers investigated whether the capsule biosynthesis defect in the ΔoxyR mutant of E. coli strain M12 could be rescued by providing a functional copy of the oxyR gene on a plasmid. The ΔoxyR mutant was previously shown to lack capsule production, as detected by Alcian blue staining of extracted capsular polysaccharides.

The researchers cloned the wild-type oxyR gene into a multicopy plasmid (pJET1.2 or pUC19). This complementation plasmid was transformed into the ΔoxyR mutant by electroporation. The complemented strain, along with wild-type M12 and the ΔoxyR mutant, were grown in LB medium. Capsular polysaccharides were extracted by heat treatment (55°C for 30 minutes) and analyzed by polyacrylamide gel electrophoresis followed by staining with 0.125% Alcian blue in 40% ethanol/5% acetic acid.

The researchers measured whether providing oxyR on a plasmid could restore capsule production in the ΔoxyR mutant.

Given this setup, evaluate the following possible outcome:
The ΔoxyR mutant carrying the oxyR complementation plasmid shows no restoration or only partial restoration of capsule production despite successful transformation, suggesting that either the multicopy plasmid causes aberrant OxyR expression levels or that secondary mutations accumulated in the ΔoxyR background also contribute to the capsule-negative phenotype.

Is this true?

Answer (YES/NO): YES